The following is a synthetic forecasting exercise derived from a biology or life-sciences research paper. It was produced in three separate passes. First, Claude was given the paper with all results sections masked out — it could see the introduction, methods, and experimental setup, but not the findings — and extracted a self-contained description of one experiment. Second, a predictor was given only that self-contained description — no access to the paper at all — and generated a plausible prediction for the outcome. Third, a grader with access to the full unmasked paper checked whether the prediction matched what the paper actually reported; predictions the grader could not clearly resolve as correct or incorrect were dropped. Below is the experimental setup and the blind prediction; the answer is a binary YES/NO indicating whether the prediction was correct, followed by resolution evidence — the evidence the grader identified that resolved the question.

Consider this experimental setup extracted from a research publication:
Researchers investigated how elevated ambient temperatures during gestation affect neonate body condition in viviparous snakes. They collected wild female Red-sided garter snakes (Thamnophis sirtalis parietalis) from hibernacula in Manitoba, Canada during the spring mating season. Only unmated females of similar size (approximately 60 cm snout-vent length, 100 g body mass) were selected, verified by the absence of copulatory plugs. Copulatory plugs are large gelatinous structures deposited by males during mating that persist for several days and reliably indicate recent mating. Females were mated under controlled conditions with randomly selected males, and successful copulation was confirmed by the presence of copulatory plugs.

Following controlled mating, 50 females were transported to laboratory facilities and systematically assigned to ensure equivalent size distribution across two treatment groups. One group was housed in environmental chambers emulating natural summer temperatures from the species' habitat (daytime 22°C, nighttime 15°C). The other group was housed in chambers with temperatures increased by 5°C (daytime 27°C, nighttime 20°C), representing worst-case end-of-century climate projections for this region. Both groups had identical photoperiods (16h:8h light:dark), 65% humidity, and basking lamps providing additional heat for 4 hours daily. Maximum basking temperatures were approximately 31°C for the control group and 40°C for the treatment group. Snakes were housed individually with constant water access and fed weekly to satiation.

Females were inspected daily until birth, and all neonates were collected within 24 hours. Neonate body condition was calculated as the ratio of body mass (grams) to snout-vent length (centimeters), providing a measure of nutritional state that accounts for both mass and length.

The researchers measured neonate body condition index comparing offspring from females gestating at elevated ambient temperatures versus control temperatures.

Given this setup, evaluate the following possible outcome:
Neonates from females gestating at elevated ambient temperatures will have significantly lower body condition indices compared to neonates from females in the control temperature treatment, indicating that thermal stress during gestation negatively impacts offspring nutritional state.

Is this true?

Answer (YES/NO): NO